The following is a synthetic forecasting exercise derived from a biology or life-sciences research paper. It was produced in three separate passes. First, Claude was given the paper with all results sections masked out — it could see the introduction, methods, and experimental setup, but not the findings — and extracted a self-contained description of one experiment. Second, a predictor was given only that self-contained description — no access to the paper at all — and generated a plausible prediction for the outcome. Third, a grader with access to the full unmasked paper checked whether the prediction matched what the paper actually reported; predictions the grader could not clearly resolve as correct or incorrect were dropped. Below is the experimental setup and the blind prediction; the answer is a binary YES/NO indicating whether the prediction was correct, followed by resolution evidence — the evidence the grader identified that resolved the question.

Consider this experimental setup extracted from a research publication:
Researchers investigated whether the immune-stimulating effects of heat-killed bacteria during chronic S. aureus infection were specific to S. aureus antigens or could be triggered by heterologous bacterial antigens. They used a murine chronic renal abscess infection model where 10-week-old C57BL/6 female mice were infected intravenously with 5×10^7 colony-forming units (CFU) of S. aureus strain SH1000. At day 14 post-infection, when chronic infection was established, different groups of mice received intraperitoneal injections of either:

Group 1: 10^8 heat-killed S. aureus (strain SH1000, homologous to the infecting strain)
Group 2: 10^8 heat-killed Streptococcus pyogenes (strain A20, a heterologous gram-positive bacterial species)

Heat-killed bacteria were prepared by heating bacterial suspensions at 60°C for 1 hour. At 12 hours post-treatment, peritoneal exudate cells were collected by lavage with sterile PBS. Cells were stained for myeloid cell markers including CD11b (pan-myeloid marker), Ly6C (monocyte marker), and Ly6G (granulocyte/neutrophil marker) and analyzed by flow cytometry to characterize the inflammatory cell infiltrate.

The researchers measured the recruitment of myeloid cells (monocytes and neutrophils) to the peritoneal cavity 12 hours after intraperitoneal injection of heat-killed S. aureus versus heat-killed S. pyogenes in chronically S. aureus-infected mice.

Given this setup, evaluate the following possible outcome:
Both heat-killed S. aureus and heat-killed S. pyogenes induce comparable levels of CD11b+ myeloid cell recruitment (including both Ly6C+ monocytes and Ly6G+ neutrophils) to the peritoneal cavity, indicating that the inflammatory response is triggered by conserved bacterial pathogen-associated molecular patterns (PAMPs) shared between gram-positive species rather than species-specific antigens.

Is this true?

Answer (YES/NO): NO